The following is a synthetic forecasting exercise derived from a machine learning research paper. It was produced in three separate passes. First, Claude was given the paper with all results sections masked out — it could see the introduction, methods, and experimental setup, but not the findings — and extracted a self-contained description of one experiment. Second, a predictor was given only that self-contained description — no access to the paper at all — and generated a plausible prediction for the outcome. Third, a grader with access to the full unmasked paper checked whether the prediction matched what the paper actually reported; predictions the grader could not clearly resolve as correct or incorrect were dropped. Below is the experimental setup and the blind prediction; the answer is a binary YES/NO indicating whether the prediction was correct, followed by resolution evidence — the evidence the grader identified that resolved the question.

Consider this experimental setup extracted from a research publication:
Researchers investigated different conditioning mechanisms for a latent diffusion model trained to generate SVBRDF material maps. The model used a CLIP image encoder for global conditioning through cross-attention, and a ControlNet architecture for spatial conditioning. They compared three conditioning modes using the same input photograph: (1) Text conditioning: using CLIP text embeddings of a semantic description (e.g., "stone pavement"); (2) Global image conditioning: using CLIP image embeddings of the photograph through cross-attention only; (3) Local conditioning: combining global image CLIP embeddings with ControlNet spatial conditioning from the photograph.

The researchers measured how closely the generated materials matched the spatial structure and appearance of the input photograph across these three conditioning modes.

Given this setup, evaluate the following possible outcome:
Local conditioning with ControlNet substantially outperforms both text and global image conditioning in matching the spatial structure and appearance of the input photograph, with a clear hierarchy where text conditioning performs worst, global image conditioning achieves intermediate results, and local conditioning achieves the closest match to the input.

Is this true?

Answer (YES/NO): YES